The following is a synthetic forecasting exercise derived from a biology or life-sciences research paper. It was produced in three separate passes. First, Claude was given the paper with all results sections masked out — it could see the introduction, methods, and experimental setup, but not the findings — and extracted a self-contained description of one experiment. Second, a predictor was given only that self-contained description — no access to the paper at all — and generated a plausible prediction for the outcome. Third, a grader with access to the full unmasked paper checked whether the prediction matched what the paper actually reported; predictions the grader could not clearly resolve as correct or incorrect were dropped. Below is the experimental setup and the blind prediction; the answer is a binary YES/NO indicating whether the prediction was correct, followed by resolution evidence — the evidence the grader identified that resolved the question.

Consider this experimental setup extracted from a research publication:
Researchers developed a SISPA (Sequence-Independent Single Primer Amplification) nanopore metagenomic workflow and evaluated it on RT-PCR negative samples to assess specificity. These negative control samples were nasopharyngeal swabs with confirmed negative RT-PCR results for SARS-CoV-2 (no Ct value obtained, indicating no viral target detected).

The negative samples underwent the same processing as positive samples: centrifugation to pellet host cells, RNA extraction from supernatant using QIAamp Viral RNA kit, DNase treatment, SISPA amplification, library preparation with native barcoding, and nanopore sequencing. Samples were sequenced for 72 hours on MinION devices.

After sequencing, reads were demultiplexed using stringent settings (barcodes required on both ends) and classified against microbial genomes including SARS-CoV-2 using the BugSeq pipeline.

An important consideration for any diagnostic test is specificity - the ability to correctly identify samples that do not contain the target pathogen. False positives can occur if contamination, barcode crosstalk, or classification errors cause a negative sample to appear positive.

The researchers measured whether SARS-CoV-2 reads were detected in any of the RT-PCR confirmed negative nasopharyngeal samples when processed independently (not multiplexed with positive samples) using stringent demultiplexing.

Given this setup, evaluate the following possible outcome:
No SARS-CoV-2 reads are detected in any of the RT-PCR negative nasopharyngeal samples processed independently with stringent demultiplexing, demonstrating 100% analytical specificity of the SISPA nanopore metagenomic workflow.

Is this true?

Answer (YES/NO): YES